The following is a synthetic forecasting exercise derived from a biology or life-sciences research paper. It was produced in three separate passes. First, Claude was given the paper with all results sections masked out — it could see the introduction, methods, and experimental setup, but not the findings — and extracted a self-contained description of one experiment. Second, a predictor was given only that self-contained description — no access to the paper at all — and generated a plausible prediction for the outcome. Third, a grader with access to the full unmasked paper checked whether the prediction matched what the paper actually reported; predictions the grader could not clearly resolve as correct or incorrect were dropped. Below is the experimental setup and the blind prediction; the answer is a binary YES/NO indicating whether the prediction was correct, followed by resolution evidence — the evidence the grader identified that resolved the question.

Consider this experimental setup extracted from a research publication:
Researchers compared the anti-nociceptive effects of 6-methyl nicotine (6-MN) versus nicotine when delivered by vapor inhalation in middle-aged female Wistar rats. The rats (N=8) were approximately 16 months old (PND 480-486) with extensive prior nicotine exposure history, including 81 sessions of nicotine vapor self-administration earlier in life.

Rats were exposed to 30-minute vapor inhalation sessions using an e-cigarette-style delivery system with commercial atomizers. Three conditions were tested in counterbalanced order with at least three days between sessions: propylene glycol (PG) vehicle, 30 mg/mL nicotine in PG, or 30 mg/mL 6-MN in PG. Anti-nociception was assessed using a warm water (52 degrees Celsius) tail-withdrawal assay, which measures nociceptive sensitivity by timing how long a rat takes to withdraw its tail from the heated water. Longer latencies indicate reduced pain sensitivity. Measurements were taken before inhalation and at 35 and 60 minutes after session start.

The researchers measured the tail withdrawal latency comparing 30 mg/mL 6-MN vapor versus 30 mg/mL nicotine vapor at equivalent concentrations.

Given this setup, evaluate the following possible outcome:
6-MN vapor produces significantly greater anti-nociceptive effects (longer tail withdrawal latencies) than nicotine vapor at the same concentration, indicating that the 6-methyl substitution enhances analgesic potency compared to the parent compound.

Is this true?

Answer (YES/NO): NO